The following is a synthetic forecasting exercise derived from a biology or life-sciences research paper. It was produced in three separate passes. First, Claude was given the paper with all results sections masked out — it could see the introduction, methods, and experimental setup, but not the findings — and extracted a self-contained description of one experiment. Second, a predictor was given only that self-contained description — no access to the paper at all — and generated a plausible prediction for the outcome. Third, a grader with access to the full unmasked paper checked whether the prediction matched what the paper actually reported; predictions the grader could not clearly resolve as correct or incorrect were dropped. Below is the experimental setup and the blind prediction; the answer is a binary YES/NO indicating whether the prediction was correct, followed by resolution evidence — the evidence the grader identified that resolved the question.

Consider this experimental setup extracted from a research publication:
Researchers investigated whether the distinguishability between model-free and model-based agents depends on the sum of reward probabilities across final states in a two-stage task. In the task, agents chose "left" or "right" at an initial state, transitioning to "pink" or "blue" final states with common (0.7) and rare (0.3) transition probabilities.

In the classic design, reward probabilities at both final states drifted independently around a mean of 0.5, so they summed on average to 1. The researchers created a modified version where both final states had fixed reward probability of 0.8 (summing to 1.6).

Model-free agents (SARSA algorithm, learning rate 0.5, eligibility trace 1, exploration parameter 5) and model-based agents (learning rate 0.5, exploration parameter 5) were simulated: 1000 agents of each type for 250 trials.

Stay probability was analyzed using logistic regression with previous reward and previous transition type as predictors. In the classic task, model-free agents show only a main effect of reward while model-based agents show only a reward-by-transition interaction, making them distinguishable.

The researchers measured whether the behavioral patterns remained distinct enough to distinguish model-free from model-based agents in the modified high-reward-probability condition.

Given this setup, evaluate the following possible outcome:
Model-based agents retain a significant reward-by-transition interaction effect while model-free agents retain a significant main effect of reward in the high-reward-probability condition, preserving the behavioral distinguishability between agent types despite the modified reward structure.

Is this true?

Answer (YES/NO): YES